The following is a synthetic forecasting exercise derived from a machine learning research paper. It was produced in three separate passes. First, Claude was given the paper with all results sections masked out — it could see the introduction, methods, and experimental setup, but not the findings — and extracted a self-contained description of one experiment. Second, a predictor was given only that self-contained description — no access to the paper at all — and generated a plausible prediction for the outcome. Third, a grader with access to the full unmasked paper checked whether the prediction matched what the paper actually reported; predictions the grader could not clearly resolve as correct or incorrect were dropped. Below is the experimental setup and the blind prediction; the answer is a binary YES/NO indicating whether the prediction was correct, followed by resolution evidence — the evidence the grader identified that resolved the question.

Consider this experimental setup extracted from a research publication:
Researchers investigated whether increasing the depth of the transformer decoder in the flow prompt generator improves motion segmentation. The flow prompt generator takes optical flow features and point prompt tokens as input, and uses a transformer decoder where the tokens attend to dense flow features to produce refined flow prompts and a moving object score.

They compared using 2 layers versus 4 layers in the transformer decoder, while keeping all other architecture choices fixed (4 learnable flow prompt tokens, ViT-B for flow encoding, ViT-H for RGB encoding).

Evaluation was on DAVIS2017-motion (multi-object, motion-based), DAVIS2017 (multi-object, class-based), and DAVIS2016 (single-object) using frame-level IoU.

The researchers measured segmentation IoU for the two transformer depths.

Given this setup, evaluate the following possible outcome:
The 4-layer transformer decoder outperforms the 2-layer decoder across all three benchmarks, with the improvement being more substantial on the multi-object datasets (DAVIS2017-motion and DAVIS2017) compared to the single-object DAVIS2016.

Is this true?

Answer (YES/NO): NO